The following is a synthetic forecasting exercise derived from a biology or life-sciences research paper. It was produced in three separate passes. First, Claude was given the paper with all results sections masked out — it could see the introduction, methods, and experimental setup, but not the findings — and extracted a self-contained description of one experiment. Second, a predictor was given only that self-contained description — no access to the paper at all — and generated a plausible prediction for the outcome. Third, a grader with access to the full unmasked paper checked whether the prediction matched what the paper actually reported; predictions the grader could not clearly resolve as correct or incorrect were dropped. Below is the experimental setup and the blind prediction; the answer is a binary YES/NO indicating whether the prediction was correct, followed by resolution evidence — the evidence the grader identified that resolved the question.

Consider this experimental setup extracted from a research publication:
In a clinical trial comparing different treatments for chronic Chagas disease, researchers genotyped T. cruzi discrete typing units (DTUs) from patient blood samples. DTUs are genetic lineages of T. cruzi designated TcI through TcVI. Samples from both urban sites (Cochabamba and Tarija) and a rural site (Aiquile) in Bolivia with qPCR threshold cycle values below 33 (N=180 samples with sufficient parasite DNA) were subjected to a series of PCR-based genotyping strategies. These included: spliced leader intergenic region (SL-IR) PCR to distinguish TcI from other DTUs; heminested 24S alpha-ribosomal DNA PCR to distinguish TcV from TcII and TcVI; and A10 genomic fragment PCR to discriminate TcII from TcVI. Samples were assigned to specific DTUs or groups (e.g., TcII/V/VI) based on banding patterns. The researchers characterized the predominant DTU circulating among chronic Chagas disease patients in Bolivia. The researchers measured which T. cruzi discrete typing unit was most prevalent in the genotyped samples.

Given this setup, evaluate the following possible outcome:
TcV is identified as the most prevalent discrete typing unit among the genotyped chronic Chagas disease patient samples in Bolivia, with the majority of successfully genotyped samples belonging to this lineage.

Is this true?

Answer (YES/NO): NO